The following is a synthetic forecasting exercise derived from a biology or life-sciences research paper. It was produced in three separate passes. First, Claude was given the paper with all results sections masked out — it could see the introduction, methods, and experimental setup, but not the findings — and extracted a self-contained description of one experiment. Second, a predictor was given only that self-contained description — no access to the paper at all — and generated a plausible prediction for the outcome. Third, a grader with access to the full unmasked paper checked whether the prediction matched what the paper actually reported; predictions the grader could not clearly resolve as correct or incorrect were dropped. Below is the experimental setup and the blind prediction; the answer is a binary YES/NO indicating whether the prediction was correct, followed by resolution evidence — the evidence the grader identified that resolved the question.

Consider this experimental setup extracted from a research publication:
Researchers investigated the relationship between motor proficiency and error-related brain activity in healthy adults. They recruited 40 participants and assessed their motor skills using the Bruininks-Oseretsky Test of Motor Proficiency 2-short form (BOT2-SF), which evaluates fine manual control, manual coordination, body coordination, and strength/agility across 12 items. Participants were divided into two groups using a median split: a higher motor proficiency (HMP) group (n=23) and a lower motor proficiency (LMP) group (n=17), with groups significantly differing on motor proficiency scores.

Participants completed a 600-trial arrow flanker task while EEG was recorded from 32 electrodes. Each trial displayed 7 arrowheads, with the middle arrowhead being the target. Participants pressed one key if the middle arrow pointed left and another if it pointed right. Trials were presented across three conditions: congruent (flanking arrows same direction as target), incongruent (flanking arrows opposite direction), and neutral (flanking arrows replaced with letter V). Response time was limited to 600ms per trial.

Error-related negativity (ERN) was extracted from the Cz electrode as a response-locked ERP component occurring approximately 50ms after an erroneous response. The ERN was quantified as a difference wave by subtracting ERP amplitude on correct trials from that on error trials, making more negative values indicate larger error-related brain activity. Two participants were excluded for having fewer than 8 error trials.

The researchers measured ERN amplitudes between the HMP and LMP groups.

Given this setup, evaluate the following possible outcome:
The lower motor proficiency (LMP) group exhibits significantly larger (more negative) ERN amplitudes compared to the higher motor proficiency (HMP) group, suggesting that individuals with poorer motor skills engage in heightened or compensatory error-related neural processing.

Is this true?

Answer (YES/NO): NO